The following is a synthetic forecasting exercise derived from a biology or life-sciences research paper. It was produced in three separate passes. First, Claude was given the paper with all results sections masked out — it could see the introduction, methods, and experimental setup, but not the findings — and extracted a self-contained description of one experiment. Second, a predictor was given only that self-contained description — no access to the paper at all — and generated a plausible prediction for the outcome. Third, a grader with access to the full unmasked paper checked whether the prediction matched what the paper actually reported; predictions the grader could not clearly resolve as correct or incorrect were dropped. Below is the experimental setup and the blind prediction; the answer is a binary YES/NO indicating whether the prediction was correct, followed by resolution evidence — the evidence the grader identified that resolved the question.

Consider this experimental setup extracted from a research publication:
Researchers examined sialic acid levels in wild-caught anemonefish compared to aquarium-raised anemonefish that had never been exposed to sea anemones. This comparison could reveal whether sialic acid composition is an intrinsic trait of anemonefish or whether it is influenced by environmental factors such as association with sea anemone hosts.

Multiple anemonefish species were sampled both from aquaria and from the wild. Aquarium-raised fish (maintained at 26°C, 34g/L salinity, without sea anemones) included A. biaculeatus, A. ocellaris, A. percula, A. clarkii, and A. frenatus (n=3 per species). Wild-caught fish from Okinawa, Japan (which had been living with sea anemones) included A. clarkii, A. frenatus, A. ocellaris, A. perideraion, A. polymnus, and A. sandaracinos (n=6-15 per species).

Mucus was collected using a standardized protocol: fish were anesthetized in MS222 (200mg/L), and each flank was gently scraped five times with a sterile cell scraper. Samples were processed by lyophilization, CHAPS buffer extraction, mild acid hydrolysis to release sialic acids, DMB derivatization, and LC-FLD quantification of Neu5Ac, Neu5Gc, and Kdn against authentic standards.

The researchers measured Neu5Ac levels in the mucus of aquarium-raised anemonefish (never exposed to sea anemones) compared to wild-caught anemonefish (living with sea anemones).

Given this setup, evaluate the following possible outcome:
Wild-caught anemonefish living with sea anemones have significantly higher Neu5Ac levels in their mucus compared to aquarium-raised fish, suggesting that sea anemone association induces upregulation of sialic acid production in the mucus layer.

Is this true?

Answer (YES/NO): NO